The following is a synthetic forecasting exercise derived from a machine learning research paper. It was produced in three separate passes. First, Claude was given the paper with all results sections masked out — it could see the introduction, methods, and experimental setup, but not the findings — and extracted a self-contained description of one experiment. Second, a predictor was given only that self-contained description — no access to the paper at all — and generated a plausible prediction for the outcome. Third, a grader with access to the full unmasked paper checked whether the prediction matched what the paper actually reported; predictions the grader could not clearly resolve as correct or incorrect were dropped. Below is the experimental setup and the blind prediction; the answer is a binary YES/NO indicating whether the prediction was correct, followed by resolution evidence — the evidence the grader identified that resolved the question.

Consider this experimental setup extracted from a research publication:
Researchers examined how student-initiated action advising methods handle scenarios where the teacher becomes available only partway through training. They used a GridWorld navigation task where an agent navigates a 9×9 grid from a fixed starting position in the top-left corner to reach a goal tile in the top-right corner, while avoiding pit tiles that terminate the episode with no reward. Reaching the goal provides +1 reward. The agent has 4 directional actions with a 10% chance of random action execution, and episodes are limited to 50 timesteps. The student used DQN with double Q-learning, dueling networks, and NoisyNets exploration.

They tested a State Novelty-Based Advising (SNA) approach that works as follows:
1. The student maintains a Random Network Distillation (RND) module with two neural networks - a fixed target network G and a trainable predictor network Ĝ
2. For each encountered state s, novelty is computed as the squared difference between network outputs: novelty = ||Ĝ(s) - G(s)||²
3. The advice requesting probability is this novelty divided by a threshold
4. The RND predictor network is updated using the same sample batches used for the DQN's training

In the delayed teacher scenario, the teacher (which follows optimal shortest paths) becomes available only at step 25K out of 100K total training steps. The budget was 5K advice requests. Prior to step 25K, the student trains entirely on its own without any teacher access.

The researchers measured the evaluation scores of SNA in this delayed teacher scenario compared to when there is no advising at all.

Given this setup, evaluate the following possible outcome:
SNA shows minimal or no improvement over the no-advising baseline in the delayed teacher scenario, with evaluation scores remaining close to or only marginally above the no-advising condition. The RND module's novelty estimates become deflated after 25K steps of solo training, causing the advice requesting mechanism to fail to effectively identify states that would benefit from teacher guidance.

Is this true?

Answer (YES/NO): YES